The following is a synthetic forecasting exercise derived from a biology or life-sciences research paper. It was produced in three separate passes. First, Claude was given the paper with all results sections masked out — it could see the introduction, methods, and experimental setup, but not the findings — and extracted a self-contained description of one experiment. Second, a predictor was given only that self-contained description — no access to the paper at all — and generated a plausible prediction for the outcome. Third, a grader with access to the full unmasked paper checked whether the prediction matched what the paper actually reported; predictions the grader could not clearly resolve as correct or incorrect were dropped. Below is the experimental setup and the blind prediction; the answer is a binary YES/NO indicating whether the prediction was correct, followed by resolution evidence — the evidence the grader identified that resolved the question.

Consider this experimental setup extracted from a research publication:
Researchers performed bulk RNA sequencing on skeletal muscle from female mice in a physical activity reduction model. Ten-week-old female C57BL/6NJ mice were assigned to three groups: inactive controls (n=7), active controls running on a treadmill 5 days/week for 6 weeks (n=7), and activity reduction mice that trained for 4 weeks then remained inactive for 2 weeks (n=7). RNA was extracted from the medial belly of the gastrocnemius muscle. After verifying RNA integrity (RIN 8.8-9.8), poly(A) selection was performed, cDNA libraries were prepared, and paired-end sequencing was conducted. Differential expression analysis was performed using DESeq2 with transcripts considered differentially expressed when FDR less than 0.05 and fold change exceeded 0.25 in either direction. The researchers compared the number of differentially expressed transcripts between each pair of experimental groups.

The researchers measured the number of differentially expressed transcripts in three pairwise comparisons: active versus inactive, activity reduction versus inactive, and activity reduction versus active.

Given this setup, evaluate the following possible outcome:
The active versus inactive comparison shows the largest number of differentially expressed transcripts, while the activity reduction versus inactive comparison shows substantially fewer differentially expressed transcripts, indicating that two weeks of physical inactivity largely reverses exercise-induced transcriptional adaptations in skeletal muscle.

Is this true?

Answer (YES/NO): NO